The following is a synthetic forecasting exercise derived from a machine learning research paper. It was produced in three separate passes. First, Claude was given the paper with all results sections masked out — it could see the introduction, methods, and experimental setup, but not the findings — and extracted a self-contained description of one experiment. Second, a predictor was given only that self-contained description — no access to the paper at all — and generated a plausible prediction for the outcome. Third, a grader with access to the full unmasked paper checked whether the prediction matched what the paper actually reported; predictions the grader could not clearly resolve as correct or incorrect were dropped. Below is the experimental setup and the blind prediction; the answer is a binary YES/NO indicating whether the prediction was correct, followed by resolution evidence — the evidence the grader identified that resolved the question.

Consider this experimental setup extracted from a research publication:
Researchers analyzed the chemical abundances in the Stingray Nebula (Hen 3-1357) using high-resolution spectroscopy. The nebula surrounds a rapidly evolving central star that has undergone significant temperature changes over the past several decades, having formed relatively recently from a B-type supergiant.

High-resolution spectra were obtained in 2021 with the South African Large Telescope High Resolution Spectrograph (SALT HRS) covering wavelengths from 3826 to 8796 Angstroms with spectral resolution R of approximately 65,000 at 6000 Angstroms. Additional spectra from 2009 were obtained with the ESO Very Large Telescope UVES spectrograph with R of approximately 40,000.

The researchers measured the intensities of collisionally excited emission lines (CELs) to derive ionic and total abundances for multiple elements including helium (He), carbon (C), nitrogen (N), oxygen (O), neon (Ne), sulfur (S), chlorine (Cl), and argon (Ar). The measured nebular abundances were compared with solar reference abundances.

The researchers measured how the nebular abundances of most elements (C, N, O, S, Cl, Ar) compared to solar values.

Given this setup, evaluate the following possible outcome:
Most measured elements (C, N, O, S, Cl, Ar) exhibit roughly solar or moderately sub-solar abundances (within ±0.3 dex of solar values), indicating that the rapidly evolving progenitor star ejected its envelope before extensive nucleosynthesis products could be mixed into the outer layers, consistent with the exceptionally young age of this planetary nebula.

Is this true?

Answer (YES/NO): NO